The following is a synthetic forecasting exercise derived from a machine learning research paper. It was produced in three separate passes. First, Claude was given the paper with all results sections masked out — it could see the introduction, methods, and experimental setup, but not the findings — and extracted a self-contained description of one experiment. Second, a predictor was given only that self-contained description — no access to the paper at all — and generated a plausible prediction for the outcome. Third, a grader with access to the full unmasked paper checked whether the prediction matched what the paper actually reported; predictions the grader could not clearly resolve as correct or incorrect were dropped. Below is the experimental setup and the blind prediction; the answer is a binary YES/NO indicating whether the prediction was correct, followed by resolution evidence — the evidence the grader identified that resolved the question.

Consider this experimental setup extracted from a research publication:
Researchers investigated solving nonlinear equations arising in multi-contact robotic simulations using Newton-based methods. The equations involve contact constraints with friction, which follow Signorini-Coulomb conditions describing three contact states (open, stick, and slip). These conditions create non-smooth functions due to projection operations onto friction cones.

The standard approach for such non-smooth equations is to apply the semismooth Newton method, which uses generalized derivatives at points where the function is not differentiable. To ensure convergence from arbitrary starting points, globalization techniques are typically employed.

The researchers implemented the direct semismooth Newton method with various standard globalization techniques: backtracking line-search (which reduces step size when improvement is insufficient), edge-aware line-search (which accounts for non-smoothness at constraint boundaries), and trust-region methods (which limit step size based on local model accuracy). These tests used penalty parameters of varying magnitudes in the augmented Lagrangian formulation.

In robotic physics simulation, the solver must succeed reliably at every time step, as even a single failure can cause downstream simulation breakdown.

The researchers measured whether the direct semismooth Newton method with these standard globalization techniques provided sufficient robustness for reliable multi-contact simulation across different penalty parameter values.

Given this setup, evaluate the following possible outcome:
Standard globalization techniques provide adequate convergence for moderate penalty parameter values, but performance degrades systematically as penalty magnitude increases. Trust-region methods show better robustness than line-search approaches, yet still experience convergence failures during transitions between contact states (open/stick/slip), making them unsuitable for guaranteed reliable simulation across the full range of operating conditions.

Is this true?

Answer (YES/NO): NO